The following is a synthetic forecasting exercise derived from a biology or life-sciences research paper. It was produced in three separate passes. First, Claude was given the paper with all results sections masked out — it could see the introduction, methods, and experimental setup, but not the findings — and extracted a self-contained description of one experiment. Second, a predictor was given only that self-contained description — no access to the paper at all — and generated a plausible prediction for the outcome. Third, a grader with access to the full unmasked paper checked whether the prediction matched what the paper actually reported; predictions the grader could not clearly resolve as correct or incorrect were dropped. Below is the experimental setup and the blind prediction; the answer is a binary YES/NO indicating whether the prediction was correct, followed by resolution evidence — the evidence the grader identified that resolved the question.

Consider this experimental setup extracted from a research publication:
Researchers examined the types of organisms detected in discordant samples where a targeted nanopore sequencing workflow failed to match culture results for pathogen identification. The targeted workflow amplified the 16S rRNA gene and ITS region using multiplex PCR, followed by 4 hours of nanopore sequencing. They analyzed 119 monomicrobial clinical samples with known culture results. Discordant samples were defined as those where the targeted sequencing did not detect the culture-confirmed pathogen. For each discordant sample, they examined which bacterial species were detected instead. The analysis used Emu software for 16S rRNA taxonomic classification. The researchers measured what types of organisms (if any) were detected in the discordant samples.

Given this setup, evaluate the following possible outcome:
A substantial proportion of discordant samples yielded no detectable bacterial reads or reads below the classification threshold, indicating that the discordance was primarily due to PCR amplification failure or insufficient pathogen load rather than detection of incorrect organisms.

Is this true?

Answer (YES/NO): NO